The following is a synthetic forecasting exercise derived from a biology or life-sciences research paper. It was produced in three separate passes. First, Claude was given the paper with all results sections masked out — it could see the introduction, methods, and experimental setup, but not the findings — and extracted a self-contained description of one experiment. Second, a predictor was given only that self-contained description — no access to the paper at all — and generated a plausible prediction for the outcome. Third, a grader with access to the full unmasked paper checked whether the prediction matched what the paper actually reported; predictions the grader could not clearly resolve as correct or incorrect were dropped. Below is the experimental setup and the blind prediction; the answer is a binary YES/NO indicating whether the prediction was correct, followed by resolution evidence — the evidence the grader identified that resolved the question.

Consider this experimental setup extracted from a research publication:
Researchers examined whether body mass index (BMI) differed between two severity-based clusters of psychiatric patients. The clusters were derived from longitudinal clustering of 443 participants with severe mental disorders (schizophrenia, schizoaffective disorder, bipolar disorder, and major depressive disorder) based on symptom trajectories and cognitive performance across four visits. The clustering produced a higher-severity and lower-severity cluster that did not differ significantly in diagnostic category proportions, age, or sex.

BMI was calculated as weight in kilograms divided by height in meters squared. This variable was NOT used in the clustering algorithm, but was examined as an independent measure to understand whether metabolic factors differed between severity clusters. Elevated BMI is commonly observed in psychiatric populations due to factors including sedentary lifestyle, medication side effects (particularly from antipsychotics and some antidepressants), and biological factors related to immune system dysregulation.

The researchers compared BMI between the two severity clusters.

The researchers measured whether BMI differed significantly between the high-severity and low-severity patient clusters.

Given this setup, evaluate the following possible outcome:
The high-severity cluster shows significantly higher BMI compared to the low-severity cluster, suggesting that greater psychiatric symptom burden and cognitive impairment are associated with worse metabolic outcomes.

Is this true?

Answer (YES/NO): YES